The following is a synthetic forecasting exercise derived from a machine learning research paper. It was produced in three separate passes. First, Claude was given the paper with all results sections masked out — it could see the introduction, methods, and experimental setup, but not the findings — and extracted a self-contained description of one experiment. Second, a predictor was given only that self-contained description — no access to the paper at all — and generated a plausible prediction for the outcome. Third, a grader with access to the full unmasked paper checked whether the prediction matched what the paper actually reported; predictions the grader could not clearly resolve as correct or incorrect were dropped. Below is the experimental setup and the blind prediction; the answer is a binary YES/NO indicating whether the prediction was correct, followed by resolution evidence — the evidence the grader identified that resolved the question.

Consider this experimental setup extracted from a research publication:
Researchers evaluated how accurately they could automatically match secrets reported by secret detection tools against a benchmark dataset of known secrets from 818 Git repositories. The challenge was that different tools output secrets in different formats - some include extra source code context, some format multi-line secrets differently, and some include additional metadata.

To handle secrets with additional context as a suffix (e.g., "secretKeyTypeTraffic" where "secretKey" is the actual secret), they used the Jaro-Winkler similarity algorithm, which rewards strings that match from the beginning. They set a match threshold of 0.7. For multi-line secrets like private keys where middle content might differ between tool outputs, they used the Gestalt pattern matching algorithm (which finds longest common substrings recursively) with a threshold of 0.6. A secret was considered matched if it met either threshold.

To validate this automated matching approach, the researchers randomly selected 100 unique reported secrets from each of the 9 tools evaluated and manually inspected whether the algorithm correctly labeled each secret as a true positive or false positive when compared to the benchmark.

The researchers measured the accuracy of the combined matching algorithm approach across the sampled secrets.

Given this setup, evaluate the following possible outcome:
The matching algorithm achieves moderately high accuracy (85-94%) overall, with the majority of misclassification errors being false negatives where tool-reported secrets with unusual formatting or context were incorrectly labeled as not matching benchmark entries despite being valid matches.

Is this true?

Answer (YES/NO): NO